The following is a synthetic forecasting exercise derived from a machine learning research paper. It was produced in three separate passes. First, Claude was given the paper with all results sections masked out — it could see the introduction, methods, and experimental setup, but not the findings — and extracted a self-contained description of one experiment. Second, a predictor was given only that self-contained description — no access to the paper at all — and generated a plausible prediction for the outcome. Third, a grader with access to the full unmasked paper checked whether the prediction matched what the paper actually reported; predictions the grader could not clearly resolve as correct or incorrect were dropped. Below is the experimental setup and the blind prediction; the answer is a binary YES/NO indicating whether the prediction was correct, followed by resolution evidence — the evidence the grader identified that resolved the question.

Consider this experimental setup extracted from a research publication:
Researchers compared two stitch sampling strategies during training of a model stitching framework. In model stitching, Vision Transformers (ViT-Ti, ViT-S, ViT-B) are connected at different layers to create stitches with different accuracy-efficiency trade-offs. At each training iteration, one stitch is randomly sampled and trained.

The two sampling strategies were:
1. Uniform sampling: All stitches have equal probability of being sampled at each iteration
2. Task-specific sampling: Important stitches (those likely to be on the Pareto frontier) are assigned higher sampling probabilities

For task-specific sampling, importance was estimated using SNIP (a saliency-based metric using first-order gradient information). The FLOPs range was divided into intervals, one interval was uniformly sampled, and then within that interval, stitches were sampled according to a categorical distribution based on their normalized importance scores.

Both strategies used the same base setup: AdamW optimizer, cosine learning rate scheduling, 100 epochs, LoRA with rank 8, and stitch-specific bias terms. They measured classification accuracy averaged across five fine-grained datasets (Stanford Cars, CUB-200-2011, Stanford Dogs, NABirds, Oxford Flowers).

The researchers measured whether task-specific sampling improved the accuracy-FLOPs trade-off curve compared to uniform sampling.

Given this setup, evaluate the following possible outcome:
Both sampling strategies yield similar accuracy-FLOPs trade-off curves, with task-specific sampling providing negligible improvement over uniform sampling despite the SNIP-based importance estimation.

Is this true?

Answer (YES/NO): NO